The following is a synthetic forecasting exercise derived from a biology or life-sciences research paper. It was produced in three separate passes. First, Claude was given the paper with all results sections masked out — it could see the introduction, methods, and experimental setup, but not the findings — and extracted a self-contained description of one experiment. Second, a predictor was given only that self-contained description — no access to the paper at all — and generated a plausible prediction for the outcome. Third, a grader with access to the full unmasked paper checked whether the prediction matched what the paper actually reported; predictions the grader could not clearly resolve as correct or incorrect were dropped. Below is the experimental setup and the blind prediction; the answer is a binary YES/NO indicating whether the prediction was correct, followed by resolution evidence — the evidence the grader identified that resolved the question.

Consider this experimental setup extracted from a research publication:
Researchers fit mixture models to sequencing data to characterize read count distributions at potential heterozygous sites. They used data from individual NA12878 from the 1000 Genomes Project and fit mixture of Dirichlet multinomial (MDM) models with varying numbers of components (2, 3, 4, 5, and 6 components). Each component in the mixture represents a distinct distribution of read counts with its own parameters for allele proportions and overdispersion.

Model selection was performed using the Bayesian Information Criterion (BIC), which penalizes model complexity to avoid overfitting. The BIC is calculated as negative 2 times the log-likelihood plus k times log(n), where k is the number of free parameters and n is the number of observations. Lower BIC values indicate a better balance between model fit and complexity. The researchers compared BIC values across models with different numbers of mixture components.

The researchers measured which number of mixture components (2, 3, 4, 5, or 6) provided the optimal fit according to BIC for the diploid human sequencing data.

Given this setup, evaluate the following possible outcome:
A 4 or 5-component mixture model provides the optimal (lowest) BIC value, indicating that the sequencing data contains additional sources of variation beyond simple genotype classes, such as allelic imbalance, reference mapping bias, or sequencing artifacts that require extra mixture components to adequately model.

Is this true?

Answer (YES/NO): NO